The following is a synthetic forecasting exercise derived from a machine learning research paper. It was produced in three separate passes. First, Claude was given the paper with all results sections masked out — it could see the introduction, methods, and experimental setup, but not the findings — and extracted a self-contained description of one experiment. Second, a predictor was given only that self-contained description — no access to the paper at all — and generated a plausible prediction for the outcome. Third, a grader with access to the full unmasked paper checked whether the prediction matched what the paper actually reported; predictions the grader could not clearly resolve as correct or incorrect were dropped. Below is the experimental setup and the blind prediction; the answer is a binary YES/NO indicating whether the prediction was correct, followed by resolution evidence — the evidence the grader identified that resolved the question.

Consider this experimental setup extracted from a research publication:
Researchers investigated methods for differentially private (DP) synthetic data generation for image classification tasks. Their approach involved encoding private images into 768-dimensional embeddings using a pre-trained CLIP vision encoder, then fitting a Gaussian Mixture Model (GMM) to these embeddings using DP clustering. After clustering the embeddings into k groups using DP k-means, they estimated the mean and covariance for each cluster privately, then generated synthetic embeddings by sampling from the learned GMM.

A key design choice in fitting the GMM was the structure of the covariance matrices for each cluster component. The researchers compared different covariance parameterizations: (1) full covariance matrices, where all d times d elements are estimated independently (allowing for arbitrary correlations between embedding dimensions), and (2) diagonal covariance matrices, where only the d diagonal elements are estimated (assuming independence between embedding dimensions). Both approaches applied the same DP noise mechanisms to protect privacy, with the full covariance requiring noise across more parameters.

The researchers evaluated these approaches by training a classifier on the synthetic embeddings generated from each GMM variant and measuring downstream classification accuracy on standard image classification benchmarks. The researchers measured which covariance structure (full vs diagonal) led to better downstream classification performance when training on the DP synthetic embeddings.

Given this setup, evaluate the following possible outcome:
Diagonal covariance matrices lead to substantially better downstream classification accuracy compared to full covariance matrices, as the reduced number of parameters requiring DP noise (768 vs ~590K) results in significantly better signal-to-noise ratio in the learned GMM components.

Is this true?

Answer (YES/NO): NO